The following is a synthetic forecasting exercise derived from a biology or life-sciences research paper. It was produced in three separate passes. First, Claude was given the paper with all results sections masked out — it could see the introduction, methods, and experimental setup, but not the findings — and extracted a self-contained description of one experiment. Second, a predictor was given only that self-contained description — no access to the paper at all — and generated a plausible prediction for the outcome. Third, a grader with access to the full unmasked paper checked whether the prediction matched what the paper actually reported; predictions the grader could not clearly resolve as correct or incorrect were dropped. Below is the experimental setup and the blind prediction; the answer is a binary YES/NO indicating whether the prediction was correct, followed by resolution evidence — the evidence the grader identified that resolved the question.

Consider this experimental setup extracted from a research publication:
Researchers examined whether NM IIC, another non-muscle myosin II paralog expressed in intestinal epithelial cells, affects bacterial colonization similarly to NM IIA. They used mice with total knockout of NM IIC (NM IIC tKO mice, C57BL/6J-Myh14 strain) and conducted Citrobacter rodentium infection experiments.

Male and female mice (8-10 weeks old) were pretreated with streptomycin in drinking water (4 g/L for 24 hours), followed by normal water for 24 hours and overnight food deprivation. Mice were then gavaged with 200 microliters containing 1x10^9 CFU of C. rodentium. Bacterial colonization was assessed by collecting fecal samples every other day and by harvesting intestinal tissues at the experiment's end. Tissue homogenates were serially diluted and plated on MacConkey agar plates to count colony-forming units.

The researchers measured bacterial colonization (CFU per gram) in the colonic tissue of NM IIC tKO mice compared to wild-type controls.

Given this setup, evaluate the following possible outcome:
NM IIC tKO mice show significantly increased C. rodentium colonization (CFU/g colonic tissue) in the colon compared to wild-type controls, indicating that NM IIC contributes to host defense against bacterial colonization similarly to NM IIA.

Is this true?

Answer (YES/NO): NO